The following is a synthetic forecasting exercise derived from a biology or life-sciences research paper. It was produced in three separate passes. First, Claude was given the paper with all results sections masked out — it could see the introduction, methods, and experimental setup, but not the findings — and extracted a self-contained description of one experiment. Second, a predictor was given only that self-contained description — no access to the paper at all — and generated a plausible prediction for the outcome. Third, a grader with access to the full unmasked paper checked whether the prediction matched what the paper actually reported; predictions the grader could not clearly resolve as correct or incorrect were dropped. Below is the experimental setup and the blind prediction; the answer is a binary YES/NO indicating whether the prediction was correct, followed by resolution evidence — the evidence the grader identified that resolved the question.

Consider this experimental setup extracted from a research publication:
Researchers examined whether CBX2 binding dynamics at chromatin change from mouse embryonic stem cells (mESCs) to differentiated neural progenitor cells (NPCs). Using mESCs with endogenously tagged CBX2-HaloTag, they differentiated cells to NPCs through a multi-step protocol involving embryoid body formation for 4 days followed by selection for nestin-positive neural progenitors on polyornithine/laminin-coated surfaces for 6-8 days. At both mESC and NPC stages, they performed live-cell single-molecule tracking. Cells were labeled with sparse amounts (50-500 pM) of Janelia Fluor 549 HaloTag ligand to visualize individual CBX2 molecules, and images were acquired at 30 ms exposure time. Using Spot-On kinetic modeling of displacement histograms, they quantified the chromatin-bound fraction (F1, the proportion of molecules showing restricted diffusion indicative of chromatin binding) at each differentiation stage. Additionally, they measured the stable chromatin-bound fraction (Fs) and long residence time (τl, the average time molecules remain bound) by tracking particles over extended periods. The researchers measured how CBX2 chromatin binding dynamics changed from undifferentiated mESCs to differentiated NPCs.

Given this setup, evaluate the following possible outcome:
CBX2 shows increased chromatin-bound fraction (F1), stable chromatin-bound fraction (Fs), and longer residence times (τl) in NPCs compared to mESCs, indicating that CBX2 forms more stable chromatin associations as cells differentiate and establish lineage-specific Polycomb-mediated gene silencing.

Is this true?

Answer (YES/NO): NO